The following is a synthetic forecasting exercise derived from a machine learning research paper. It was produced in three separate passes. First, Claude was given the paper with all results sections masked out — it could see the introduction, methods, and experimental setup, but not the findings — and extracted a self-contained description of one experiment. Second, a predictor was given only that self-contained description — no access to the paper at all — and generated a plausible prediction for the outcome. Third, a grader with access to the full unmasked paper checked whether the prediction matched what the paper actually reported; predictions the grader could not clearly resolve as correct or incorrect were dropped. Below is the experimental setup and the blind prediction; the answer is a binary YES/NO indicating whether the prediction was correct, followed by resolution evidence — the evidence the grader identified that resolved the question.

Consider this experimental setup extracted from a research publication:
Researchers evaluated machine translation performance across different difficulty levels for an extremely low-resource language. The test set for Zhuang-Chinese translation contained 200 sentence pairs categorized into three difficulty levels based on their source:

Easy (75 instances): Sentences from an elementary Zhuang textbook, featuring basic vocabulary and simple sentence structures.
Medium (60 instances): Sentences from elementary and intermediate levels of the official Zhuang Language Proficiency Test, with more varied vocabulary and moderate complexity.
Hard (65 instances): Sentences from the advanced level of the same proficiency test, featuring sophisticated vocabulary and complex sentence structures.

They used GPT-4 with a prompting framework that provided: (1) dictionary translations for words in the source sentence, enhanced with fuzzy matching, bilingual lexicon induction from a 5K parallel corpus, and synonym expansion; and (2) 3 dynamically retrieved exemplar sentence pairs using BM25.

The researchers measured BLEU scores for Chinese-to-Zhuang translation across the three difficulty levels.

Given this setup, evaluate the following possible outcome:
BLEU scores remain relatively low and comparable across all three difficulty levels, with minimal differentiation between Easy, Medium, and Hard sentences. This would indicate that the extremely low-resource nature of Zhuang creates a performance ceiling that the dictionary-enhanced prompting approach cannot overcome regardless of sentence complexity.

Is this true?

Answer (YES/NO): NO